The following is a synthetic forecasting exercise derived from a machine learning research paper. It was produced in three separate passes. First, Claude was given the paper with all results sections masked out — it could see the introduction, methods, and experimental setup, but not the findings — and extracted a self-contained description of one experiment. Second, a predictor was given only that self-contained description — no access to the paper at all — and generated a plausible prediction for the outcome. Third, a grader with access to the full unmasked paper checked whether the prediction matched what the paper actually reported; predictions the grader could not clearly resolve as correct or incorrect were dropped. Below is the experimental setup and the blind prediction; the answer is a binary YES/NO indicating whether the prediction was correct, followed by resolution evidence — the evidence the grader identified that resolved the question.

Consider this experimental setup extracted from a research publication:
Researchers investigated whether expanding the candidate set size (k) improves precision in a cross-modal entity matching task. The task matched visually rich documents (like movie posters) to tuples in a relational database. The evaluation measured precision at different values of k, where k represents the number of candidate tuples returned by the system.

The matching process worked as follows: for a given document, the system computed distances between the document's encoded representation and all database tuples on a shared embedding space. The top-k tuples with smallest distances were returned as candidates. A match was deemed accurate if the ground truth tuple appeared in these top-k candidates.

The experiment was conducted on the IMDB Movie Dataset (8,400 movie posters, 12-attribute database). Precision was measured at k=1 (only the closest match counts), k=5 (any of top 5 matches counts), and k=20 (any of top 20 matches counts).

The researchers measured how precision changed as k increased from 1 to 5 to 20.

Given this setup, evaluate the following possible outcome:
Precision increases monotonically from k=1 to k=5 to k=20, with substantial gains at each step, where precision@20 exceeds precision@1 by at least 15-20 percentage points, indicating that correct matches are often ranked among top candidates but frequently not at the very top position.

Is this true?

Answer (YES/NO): NO